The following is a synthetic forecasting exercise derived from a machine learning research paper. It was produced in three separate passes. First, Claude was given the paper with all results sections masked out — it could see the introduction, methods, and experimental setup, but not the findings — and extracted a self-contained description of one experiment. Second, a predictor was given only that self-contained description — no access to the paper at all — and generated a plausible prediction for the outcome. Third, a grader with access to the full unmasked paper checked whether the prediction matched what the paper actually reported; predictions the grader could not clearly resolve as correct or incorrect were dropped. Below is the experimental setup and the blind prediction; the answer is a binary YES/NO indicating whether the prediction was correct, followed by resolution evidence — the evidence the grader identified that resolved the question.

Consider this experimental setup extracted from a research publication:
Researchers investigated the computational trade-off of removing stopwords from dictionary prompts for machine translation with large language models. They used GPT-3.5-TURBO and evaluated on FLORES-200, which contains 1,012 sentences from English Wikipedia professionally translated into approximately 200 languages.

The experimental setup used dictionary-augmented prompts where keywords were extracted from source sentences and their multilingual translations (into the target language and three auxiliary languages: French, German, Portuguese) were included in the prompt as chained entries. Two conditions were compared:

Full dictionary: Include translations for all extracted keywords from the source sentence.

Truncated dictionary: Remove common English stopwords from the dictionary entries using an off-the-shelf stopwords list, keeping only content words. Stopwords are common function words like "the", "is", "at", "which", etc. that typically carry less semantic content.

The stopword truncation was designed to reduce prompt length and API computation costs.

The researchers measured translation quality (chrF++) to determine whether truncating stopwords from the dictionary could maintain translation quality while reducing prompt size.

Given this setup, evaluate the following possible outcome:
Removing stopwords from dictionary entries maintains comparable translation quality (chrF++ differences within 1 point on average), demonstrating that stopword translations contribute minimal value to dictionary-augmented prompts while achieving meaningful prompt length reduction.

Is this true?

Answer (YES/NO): YES